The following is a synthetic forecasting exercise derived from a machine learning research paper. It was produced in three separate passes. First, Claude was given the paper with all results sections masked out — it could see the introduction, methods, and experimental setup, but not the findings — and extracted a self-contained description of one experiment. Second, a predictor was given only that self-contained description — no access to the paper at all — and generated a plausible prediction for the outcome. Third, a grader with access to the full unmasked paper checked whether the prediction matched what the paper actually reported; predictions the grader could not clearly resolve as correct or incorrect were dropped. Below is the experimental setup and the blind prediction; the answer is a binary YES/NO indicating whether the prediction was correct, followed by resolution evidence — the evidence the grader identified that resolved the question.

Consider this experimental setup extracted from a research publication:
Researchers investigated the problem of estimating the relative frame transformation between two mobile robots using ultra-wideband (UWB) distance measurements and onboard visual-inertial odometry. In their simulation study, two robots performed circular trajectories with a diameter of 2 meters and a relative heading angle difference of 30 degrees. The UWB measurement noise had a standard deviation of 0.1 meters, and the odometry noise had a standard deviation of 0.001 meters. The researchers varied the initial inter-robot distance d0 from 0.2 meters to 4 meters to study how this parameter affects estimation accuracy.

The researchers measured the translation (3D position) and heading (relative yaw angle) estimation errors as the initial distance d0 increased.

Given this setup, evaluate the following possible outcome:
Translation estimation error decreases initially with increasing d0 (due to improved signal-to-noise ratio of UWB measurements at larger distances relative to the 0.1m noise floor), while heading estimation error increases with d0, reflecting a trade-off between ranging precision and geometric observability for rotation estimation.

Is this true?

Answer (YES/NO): NO